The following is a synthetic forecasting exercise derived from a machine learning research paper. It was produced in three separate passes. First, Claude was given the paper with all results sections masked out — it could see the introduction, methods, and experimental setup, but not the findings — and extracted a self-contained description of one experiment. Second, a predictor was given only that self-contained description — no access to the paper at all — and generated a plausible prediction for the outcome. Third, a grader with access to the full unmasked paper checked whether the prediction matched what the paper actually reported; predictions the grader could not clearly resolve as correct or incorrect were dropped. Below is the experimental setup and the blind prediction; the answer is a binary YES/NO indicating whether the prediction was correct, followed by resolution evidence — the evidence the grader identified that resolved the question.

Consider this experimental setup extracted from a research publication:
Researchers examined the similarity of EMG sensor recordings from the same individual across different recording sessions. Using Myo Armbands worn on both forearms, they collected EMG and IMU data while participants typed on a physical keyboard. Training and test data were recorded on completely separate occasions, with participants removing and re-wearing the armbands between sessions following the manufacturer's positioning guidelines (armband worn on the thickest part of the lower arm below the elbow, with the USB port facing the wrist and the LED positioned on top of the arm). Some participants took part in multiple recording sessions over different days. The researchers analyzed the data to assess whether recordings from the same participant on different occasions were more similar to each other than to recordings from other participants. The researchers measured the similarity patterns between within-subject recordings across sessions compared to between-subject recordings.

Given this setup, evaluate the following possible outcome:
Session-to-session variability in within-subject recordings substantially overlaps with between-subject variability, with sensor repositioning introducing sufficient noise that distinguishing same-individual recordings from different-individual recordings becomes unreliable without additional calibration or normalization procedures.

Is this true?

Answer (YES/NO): YES